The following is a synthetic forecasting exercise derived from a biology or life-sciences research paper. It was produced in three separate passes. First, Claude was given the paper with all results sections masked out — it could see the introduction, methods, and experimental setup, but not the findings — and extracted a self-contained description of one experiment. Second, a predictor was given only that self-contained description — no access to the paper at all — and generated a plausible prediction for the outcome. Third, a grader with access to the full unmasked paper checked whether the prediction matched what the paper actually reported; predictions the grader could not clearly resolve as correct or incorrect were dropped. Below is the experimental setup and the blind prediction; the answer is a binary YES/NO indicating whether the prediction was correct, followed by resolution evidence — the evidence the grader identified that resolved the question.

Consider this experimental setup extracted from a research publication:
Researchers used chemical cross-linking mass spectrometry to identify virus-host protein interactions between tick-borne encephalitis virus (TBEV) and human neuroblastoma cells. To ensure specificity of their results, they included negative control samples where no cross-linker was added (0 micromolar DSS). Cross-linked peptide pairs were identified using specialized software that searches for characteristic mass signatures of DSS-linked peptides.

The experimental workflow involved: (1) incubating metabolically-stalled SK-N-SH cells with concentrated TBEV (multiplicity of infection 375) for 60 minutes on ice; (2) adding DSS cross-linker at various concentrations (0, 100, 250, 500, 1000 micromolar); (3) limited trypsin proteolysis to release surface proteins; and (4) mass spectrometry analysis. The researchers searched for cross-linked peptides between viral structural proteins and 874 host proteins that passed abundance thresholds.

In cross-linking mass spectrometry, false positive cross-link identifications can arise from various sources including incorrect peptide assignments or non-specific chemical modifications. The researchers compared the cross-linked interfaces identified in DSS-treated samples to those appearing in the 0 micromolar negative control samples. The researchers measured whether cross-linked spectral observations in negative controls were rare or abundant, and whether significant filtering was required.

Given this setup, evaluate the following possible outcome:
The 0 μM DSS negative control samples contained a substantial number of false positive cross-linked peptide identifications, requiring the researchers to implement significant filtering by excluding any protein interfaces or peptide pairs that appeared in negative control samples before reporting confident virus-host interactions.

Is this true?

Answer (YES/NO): YES